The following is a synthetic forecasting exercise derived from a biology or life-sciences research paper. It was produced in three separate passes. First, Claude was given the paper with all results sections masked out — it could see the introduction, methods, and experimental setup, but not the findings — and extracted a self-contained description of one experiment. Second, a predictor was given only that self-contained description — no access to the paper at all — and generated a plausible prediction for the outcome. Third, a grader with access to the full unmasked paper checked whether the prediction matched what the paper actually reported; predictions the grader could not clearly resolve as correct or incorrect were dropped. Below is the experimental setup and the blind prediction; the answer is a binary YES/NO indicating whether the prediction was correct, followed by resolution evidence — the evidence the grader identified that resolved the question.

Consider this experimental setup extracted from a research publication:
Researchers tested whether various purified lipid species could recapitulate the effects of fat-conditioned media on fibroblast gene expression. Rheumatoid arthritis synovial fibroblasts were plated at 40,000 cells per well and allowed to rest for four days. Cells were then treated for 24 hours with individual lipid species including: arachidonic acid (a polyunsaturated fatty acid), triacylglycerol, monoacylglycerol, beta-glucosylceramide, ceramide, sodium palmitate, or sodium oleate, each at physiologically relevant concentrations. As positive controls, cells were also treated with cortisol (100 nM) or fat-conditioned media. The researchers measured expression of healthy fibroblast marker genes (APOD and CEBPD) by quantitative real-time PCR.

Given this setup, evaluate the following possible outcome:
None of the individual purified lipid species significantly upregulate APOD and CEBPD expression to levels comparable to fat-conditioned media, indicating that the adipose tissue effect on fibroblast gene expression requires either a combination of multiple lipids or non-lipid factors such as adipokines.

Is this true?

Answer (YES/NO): YES